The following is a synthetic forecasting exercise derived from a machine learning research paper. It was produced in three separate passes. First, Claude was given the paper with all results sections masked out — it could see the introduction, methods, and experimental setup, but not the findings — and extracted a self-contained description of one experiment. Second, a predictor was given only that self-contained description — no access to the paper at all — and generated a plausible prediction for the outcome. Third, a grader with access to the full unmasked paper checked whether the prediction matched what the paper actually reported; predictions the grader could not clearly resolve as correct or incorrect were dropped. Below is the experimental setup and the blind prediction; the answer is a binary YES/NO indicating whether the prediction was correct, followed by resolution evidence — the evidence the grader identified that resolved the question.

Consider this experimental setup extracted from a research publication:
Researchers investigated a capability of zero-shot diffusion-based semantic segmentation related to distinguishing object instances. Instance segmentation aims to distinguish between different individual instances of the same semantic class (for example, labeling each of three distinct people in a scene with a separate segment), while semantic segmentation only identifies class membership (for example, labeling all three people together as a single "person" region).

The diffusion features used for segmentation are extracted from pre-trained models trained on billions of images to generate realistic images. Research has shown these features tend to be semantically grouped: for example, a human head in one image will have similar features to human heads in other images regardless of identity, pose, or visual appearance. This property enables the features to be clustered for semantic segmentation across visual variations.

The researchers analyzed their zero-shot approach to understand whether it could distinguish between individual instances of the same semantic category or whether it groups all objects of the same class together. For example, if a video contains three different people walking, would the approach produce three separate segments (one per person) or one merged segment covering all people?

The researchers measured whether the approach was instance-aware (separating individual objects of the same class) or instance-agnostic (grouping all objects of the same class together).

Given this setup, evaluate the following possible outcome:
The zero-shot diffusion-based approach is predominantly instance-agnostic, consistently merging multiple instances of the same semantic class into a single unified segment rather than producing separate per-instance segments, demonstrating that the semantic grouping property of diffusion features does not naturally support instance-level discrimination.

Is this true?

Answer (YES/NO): YES